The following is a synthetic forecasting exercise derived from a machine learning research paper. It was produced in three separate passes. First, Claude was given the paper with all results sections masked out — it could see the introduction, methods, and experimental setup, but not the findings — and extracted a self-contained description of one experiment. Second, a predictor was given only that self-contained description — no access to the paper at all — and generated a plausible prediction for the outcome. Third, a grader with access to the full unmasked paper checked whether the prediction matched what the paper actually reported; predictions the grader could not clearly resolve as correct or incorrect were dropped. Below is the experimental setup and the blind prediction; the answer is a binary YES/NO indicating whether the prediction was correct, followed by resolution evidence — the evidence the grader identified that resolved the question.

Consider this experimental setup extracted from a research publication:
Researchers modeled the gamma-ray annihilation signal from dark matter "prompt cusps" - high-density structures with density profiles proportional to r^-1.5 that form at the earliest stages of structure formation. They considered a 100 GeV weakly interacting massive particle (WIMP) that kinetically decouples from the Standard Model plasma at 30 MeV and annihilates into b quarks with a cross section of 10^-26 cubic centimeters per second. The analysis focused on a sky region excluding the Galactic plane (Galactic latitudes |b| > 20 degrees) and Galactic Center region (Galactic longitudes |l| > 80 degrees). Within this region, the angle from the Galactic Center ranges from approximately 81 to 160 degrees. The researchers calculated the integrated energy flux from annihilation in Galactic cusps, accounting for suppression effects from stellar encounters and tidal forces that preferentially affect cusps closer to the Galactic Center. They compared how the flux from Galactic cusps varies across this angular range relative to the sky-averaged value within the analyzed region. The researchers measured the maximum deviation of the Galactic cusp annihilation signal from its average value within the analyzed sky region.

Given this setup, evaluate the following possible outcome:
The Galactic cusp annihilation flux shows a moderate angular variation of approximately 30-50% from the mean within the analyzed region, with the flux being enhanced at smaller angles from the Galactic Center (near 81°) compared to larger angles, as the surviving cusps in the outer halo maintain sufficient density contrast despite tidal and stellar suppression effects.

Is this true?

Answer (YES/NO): NO